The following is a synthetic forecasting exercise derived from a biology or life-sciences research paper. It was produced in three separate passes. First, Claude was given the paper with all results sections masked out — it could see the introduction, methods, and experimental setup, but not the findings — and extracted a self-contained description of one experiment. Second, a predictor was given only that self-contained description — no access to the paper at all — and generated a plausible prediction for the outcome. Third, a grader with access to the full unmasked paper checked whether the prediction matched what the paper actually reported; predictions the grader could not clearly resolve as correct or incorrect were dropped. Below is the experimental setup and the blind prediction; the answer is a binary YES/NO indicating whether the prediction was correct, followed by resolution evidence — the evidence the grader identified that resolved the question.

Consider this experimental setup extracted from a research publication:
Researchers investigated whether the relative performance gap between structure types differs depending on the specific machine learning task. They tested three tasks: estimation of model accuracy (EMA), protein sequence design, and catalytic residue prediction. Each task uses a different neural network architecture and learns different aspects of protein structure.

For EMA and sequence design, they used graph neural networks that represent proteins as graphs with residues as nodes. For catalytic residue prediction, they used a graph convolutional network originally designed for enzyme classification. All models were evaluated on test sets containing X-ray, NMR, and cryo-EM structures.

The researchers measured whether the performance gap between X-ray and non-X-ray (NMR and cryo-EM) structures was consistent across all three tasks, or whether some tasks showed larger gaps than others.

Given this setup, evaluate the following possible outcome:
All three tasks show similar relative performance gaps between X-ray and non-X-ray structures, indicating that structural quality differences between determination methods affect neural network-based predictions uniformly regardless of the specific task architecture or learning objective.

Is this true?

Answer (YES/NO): NO